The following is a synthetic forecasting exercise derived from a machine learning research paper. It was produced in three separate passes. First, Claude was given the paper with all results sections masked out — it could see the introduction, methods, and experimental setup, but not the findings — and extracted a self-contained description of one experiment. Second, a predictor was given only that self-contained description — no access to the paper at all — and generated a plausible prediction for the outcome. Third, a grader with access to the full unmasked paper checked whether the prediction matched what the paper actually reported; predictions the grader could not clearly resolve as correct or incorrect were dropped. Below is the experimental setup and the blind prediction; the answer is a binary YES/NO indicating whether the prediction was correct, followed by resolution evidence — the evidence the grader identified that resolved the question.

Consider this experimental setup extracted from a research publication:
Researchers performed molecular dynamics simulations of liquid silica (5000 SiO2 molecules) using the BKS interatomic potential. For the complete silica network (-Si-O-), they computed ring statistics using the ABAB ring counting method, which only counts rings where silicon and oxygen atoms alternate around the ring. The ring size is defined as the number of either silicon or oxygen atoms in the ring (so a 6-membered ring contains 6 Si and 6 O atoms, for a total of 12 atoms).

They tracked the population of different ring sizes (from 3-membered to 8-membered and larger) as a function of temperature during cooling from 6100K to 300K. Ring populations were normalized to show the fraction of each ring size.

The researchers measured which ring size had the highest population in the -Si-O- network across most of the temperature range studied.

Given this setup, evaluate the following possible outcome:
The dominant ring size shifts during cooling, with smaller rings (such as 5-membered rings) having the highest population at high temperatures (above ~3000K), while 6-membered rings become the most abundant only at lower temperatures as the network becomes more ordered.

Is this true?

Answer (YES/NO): NO